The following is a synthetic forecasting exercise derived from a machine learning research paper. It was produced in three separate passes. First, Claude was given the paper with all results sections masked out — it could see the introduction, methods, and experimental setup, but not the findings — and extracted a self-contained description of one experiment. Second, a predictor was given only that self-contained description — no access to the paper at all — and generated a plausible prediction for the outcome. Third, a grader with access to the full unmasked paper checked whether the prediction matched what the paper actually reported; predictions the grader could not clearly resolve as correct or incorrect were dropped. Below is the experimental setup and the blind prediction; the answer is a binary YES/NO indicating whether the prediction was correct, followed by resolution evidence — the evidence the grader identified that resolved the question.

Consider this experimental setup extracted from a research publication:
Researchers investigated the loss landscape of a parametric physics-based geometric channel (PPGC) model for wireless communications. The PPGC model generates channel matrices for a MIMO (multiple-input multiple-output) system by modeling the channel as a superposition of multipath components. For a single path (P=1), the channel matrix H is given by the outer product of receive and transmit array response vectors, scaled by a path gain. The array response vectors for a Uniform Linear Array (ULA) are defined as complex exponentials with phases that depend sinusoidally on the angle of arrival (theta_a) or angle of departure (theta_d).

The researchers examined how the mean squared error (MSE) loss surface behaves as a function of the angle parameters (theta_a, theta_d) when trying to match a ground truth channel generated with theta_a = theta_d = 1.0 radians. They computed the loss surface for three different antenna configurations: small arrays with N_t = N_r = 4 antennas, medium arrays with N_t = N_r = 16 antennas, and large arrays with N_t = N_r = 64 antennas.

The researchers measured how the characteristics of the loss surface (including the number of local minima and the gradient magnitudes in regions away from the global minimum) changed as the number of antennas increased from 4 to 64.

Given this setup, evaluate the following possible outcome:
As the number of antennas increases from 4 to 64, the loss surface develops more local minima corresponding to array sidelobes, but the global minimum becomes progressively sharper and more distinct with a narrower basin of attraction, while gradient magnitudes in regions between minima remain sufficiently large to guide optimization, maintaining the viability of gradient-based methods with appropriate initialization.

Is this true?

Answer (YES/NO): NO